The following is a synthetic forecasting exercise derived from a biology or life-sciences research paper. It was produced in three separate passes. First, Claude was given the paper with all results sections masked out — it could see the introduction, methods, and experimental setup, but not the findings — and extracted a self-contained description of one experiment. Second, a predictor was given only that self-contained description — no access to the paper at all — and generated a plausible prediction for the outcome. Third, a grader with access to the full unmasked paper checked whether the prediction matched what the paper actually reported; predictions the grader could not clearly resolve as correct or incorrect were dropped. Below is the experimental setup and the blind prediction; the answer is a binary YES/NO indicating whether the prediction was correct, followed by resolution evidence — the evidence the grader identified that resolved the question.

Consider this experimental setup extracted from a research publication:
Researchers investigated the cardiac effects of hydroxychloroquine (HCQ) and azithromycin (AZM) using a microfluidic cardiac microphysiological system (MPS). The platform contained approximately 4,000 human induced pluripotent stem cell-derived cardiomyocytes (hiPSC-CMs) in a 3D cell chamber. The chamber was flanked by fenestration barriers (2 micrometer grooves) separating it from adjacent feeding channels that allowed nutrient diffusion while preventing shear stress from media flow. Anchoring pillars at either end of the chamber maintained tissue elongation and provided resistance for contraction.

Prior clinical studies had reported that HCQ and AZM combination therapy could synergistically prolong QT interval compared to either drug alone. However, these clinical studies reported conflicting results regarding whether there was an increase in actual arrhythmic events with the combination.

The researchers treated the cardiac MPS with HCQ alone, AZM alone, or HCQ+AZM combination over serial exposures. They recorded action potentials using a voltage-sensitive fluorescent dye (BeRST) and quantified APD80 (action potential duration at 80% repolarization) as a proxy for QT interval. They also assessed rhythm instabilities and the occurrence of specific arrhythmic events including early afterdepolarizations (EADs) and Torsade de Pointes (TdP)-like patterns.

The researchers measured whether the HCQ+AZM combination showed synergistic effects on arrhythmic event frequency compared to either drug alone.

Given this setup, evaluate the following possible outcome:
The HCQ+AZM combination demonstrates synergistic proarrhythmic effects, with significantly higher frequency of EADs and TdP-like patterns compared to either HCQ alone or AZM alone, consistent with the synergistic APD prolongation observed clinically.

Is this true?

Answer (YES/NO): NO